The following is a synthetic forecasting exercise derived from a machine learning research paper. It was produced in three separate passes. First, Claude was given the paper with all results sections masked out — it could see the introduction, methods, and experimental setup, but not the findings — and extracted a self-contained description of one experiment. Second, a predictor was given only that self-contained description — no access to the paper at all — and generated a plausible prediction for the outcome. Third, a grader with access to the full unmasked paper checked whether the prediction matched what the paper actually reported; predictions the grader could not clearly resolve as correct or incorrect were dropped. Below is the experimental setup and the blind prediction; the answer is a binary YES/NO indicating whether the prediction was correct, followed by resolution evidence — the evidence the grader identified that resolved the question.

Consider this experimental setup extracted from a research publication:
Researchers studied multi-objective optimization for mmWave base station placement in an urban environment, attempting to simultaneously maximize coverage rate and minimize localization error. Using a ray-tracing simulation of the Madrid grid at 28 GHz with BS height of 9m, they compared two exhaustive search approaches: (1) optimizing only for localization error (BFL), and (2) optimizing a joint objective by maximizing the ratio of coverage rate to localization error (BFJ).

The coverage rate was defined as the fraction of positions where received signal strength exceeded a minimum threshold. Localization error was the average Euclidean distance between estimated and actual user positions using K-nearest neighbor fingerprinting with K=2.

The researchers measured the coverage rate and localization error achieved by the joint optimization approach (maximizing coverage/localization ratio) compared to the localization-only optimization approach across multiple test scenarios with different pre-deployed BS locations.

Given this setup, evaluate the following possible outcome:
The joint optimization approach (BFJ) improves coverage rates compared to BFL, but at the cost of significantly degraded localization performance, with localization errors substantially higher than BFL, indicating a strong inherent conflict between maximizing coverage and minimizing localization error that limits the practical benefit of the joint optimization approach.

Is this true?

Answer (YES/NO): NO